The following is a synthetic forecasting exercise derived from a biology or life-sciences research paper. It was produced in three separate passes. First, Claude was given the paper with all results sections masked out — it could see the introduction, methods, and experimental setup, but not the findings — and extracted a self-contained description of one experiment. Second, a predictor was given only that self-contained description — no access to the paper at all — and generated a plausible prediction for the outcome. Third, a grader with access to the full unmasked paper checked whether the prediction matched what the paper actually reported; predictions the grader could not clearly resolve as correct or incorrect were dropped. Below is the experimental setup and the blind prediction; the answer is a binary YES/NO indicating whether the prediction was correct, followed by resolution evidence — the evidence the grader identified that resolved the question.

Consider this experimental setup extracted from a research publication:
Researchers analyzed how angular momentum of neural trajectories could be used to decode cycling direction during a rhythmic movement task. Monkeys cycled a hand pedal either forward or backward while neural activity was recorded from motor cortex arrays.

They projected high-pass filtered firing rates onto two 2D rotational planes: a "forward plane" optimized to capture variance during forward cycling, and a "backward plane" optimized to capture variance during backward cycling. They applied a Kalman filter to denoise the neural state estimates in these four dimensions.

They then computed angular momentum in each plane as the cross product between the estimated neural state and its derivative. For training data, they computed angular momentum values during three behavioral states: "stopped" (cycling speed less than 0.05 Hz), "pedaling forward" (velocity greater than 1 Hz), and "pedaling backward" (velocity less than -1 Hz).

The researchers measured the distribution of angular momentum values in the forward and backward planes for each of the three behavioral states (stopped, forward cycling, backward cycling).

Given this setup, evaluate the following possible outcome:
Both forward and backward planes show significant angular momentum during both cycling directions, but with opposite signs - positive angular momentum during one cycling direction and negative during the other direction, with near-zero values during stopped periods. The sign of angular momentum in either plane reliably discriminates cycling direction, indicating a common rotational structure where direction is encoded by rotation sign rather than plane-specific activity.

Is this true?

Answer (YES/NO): NO